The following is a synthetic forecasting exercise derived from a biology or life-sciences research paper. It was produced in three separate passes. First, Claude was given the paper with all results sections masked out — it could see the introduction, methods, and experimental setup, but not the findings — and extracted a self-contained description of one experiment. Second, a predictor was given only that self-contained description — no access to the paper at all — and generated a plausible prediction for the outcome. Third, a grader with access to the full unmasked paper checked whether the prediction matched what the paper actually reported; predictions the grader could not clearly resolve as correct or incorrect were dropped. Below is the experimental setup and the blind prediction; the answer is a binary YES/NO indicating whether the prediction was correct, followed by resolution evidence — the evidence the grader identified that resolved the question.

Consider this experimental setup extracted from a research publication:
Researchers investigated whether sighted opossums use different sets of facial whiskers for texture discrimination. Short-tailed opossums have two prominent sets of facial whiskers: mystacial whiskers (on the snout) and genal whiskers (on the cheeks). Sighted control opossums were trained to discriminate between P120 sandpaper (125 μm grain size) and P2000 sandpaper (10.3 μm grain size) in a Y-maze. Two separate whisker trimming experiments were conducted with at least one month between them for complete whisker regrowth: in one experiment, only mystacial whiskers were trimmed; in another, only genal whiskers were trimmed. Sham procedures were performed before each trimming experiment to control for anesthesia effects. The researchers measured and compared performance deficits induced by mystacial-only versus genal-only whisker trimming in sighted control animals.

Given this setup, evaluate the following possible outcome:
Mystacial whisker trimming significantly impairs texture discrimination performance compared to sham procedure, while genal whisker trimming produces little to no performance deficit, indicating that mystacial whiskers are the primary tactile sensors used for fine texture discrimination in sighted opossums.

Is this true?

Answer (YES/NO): YES